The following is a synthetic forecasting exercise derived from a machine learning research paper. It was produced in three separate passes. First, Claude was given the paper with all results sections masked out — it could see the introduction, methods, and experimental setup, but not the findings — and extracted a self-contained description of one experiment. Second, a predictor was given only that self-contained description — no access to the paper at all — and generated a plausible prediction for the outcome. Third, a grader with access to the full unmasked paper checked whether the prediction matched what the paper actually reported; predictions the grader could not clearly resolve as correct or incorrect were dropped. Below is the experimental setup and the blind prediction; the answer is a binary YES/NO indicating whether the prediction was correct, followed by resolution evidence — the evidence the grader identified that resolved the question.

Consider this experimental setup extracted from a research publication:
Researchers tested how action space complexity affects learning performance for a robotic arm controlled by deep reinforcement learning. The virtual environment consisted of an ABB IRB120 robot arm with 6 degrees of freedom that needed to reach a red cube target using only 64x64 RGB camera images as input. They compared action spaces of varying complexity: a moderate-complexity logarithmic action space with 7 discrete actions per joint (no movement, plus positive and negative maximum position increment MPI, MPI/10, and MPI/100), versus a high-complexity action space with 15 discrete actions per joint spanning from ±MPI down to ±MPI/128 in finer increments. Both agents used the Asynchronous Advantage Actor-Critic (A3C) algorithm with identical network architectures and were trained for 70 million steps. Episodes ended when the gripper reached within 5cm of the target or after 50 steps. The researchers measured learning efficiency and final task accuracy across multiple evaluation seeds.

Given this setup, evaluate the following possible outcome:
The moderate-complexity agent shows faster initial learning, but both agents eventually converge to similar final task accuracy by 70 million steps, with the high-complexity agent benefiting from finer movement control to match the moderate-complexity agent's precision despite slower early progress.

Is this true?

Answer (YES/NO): NO